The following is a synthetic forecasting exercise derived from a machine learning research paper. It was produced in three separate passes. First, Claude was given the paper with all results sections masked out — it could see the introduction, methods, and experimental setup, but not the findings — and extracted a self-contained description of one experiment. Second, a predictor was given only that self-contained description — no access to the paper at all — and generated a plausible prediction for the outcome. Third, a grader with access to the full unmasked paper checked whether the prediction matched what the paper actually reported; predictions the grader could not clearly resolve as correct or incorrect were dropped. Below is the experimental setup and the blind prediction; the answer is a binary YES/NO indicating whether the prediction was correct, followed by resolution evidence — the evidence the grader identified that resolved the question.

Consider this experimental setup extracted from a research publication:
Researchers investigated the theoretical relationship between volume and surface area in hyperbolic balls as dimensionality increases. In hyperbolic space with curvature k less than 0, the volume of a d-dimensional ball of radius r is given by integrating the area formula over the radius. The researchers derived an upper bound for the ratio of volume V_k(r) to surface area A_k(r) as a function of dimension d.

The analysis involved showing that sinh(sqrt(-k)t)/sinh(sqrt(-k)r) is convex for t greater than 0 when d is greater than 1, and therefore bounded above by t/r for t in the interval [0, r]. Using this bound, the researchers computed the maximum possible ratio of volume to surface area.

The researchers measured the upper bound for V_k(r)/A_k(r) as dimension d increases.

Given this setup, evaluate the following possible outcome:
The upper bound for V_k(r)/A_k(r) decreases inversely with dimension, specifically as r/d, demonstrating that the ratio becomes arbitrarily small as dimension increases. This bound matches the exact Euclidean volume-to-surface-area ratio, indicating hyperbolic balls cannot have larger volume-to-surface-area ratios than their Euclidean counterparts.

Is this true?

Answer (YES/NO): YES